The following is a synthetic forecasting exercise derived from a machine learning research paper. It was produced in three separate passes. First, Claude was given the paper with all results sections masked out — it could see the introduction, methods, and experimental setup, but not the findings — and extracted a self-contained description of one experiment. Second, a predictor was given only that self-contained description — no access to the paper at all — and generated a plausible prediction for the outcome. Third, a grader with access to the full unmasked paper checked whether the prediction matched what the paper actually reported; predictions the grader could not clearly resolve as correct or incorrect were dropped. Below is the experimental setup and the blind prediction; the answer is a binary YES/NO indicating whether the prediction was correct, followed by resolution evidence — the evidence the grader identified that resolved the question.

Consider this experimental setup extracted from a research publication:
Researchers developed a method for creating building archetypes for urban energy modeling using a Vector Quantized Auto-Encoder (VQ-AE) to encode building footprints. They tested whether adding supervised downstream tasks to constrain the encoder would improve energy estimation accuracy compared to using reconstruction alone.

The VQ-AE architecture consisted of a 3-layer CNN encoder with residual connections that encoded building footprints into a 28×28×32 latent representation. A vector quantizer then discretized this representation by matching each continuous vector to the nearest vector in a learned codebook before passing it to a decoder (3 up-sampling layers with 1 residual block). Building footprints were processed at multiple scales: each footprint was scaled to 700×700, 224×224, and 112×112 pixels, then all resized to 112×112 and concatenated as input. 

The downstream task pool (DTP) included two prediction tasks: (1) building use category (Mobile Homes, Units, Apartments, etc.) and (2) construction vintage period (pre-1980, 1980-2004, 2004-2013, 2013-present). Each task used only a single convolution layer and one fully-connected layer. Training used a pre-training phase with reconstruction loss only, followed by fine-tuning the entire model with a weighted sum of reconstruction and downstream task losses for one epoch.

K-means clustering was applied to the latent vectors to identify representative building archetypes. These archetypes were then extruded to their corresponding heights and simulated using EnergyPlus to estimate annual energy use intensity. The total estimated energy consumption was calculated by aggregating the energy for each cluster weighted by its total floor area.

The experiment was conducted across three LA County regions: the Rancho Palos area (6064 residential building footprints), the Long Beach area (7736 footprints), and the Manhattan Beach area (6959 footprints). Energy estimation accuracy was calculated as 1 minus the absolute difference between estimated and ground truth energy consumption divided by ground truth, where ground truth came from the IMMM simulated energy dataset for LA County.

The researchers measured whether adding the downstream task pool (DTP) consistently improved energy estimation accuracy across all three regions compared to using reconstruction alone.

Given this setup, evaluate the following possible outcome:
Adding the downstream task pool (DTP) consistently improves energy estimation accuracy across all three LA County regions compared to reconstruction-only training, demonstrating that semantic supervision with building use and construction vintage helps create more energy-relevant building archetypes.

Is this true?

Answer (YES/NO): NO